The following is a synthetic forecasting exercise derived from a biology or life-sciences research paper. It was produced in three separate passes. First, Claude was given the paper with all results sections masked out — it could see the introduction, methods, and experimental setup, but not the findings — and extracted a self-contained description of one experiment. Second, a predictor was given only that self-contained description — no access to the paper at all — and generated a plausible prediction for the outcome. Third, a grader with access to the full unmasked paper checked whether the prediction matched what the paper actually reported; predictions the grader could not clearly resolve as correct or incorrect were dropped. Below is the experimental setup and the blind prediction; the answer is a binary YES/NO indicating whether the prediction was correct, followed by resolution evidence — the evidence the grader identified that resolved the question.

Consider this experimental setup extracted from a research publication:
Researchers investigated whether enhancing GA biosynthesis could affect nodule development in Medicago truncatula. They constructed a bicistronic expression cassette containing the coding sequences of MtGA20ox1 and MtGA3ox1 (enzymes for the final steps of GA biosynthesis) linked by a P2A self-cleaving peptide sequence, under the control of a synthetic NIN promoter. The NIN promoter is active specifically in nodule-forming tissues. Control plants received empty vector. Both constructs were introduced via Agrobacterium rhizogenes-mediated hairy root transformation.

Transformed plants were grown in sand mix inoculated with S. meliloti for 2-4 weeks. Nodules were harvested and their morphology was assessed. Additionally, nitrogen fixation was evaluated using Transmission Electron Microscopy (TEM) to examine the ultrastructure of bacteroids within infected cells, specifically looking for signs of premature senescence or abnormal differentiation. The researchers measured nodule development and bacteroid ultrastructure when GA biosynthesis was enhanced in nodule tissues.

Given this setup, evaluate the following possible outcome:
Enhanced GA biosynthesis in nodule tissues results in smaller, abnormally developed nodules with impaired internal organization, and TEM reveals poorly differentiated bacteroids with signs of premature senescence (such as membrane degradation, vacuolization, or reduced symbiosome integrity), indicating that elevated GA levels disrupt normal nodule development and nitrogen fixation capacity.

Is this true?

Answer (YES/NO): NO